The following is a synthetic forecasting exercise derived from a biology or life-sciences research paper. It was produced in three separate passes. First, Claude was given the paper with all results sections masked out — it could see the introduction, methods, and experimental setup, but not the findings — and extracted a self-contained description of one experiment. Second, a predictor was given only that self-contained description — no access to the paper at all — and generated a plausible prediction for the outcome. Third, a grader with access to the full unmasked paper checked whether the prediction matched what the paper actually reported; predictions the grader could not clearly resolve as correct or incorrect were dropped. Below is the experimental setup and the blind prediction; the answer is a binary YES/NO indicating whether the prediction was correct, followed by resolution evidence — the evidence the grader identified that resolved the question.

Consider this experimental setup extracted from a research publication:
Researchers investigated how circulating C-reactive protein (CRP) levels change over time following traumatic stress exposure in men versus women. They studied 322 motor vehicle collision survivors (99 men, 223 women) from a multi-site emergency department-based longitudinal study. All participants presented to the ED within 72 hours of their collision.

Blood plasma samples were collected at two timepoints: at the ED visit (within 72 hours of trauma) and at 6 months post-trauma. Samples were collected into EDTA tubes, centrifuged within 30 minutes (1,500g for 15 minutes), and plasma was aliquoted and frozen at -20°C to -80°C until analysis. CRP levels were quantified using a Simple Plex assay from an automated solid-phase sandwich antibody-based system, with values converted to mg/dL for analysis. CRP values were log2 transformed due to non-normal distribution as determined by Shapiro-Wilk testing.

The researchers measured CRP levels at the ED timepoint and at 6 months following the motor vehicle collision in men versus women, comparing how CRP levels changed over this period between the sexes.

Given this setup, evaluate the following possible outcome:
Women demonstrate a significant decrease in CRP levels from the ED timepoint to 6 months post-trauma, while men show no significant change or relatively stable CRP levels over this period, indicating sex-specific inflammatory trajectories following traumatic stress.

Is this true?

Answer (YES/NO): NO